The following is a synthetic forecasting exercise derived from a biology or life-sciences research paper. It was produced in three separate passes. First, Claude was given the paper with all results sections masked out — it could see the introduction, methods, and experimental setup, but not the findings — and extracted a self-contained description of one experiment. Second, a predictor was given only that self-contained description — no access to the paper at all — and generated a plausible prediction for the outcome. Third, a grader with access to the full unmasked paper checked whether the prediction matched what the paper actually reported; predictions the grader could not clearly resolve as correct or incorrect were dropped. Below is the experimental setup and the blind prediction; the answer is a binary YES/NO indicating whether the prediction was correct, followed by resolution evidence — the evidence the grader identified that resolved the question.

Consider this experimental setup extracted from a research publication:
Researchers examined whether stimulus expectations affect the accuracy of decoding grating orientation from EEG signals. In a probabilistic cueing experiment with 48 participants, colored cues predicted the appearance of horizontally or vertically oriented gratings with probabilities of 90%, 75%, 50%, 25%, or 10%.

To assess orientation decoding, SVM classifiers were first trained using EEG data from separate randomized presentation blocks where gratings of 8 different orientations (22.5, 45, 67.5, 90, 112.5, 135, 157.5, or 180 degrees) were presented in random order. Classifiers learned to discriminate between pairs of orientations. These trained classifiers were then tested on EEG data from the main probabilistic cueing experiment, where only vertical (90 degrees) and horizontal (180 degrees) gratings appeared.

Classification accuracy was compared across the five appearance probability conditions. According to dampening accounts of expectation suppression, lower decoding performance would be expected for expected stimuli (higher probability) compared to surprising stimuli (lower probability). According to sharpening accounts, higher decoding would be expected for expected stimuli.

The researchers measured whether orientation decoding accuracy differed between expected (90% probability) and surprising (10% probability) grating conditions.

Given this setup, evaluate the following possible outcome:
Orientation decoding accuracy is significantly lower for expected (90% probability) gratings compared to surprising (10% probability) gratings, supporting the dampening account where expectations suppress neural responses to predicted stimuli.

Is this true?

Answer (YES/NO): YES